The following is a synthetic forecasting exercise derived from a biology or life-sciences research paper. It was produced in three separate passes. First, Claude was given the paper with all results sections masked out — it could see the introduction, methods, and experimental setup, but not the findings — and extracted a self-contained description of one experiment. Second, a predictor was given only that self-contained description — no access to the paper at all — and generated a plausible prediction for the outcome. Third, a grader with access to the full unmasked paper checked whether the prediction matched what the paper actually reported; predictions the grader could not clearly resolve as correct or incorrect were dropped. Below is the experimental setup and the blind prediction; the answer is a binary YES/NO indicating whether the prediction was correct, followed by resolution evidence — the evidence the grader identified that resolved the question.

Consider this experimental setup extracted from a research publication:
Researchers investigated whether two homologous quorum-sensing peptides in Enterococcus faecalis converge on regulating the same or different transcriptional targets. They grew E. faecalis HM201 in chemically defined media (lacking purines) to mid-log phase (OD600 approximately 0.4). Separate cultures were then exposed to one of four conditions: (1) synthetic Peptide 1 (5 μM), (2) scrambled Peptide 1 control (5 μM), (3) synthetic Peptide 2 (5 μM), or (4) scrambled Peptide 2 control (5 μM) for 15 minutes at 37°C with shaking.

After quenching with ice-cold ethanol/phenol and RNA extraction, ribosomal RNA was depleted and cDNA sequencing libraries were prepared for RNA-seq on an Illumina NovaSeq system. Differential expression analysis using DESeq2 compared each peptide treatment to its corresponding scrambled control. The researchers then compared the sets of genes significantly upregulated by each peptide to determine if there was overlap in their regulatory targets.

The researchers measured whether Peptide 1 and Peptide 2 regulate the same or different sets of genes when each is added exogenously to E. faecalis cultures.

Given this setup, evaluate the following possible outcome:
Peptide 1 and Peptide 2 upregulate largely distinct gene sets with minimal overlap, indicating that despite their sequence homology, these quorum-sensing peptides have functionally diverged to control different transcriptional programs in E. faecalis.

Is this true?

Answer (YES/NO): NO